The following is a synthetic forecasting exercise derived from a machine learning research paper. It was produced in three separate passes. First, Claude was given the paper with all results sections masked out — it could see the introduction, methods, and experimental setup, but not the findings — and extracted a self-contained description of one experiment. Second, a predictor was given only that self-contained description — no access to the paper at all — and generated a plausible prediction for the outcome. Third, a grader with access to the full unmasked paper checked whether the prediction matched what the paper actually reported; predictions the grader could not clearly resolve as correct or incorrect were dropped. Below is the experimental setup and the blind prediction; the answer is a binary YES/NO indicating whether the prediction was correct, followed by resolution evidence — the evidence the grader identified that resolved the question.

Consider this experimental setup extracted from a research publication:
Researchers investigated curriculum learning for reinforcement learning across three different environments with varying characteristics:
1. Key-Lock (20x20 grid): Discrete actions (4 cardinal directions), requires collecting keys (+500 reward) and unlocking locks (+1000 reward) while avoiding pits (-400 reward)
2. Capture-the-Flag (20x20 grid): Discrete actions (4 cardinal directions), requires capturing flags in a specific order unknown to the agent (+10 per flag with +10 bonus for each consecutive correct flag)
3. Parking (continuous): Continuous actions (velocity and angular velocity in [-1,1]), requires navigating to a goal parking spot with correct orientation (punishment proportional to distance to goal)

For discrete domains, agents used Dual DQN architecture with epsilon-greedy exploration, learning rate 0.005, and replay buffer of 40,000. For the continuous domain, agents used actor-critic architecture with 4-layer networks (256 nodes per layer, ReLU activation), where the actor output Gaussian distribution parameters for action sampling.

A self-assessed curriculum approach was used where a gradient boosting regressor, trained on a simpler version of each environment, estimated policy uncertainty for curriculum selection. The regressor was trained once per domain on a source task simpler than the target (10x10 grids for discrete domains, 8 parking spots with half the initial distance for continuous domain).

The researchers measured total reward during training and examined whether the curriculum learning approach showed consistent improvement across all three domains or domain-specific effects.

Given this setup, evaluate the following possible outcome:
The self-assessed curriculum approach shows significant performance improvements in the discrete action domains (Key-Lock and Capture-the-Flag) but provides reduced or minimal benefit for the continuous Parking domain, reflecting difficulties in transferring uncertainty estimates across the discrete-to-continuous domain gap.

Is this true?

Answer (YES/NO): NO